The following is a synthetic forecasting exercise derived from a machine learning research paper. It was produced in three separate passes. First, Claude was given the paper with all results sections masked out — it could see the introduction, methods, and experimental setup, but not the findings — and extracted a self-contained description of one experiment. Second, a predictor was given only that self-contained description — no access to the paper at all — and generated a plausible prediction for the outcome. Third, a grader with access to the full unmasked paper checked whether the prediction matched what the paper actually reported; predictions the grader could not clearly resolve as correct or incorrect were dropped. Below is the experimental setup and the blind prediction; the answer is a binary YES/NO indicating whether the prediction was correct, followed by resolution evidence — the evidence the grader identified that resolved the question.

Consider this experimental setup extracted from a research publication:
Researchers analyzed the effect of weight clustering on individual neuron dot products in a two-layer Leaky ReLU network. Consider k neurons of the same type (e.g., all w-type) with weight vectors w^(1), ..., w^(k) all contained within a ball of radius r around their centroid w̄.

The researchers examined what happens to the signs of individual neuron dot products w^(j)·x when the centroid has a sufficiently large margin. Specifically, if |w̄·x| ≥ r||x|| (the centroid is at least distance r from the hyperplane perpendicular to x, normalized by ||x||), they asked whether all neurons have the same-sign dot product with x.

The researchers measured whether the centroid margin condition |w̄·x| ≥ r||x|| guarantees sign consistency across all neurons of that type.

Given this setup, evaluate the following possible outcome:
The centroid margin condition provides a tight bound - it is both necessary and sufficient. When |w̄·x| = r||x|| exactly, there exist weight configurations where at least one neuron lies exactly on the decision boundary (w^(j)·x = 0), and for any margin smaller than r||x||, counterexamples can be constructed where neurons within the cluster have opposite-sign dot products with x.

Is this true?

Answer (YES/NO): NO